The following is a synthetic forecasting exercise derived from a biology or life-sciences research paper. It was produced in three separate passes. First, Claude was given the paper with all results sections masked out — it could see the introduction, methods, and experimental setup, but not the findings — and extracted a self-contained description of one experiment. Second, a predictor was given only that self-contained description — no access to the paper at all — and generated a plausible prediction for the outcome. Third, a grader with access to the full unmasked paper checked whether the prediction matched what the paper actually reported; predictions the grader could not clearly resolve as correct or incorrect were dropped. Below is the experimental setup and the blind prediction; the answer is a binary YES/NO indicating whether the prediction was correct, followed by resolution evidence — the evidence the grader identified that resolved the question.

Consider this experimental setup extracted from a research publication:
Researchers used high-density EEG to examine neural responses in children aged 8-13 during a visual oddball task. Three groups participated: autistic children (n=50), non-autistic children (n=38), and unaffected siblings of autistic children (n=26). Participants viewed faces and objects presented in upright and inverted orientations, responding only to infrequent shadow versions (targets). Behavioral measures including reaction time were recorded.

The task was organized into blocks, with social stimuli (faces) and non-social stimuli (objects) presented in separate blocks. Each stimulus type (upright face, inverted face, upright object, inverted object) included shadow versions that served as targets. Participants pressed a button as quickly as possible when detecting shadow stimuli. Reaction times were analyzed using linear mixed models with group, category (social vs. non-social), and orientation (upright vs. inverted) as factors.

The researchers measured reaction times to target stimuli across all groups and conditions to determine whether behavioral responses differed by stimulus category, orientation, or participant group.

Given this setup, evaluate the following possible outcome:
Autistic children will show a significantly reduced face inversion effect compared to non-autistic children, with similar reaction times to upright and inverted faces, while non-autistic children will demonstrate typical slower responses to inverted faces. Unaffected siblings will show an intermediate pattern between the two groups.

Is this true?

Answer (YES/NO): NO